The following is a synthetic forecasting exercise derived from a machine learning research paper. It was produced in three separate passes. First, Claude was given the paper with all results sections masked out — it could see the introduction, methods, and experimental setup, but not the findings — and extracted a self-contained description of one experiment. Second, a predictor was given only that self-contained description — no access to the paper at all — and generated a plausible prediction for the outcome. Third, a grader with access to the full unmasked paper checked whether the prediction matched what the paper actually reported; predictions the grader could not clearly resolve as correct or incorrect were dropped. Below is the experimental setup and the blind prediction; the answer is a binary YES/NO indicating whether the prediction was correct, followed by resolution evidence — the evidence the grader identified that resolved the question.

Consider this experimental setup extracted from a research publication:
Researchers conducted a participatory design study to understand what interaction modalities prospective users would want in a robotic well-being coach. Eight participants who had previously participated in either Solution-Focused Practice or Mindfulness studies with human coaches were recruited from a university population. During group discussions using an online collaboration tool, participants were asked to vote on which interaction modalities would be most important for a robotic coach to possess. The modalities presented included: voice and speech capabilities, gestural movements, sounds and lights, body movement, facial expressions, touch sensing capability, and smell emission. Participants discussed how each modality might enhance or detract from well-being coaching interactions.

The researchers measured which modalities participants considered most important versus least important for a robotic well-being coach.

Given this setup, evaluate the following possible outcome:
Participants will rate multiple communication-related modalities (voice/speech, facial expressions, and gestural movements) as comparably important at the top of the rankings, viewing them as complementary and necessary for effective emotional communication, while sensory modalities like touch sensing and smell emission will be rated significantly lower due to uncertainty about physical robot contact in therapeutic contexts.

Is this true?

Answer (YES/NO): NO